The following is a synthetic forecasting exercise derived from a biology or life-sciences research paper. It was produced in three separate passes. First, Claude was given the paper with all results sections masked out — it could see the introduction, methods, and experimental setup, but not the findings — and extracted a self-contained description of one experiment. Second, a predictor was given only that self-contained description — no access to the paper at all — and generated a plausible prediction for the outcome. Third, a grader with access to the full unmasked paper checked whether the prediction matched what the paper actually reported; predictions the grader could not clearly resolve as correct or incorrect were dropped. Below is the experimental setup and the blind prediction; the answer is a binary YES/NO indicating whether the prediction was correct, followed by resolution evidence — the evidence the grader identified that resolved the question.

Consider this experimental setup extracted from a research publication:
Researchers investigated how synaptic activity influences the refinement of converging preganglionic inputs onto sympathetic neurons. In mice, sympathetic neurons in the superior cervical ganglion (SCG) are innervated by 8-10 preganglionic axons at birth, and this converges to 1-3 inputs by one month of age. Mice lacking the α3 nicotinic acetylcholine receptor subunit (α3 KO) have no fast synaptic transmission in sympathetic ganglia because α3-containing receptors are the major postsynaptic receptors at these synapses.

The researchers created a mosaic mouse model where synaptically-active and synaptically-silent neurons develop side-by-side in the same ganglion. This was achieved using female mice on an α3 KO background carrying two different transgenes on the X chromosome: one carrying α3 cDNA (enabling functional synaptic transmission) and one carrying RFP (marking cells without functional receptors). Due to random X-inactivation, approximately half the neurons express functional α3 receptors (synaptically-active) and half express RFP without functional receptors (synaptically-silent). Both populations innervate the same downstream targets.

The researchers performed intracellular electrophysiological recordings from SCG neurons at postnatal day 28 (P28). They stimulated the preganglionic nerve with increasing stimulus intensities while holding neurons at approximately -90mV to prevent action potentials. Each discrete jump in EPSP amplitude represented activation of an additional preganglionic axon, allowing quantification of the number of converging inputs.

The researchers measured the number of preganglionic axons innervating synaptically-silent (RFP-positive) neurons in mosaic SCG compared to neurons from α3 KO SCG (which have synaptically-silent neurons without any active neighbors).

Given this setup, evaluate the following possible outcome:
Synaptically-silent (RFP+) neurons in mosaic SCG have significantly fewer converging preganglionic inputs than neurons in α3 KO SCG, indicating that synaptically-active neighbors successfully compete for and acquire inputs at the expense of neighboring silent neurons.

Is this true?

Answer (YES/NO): NO